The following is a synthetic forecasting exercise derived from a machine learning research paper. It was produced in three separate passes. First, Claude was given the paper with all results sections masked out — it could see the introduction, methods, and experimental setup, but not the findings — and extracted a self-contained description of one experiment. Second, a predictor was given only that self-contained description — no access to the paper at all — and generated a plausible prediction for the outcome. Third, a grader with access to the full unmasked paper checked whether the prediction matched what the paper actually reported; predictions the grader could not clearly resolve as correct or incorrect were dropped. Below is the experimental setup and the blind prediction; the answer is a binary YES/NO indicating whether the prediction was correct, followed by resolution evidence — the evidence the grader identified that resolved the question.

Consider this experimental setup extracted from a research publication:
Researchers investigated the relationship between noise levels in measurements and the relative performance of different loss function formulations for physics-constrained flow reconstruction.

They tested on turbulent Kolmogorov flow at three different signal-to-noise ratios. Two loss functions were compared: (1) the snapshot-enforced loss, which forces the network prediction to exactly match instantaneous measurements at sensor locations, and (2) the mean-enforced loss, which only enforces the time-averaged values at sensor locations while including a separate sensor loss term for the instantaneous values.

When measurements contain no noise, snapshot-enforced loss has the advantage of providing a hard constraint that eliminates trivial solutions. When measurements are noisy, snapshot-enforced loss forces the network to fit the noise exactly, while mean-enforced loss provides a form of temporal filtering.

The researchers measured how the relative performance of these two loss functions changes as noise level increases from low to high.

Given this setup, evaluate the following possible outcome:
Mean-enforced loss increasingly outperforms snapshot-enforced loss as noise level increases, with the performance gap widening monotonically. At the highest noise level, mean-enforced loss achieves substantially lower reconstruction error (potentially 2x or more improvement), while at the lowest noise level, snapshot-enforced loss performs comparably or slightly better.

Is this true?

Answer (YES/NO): NO